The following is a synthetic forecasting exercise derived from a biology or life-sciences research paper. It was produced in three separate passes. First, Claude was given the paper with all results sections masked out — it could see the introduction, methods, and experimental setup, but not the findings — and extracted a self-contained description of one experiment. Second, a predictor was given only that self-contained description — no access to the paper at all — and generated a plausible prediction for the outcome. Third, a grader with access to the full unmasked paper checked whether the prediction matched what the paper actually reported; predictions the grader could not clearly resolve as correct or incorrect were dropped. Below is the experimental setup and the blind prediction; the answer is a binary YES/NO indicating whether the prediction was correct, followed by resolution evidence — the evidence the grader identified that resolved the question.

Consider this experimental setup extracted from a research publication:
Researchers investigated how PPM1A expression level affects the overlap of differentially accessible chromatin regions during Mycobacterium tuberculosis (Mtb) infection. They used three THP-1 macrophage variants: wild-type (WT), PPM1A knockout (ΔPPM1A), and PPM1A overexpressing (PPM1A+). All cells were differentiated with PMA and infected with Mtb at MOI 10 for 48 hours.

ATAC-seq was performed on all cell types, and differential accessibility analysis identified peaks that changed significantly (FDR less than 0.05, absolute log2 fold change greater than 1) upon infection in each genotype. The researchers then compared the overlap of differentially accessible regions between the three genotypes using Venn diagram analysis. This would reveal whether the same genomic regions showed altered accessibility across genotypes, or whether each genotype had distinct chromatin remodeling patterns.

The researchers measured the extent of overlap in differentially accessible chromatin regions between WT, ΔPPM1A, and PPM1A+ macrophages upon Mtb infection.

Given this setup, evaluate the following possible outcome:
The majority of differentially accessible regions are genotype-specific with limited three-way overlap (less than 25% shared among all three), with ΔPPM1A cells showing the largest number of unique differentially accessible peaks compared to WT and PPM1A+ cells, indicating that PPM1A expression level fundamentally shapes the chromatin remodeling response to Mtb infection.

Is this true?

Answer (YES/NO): NO